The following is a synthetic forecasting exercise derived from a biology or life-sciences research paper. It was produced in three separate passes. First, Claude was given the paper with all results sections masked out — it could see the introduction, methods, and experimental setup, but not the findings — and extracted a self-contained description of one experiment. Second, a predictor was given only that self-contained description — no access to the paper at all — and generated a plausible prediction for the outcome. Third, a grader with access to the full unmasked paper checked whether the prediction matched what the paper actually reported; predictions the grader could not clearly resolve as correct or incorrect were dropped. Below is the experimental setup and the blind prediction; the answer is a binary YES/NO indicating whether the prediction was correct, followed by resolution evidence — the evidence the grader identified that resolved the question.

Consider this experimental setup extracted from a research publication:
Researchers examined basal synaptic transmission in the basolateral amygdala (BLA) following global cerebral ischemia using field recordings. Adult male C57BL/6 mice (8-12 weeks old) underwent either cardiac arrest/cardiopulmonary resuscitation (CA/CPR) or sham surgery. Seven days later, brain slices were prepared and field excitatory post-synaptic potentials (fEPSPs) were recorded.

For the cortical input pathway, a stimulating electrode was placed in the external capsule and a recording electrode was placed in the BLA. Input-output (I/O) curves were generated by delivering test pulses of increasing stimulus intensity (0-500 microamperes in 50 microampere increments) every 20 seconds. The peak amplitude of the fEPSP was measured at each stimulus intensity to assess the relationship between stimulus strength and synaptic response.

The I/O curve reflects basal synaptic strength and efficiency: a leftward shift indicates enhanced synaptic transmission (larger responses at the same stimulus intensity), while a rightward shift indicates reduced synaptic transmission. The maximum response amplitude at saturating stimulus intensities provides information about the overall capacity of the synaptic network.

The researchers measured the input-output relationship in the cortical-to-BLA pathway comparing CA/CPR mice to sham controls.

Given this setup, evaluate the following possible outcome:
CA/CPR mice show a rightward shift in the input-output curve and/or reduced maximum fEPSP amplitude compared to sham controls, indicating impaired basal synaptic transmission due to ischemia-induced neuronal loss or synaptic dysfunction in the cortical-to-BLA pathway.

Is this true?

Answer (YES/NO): NO